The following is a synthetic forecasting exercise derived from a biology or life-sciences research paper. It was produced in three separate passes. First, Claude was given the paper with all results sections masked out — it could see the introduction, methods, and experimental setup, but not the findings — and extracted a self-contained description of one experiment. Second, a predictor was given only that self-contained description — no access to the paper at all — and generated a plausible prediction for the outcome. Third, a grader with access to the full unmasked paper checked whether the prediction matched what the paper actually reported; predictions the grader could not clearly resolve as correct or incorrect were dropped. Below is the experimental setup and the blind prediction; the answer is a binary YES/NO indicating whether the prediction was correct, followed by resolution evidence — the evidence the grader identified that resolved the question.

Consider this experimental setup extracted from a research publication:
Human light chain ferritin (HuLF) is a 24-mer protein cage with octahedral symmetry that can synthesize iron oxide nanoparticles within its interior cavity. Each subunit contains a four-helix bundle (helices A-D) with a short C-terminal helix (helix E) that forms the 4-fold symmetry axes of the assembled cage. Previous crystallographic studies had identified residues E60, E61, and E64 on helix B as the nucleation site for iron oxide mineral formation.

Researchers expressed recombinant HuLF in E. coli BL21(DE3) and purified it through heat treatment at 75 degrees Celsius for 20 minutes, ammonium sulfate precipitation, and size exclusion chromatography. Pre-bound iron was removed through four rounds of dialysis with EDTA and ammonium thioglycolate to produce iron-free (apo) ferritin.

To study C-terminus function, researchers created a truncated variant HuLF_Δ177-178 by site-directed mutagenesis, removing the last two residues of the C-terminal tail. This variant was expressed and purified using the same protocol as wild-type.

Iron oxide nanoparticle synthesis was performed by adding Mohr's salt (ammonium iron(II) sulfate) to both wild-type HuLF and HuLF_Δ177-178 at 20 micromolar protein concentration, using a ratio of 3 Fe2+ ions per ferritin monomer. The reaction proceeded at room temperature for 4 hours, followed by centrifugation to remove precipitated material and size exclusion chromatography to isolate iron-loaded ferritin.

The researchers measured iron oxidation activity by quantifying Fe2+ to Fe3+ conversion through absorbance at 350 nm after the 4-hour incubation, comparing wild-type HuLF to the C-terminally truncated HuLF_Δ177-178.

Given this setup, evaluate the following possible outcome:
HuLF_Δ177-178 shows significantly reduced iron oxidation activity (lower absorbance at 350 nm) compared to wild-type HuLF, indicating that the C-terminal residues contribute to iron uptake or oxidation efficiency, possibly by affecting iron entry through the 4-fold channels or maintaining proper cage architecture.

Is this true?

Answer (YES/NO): NO